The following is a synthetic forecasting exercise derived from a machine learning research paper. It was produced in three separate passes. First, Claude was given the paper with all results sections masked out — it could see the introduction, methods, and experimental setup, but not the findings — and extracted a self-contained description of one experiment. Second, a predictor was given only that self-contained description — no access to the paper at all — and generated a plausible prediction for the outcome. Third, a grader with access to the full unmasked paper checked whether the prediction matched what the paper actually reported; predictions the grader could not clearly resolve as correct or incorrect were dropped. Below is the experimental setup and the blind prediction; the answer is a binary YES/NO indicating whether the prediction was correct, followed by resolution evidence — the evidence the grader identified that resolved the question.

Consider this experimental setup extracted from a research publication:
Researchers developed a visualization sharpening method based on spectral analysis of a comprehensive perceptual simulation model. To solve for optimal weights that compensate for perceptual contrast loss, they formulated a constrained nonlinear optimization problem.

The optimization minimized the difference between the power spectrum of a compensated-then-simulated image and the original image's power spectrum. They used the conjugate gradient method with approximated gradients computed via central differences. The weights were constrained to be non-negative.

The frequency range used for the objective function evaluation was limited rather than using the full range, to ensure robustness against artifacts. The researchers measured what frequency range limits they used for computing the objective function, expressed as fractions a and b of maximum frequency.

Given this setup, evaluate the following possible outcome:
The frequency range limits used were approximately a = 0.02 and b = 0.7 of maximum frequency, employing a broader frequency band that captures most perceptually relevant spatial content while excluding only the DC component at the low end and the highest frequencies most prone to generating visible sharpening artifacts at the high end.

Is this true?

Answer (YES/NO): NO